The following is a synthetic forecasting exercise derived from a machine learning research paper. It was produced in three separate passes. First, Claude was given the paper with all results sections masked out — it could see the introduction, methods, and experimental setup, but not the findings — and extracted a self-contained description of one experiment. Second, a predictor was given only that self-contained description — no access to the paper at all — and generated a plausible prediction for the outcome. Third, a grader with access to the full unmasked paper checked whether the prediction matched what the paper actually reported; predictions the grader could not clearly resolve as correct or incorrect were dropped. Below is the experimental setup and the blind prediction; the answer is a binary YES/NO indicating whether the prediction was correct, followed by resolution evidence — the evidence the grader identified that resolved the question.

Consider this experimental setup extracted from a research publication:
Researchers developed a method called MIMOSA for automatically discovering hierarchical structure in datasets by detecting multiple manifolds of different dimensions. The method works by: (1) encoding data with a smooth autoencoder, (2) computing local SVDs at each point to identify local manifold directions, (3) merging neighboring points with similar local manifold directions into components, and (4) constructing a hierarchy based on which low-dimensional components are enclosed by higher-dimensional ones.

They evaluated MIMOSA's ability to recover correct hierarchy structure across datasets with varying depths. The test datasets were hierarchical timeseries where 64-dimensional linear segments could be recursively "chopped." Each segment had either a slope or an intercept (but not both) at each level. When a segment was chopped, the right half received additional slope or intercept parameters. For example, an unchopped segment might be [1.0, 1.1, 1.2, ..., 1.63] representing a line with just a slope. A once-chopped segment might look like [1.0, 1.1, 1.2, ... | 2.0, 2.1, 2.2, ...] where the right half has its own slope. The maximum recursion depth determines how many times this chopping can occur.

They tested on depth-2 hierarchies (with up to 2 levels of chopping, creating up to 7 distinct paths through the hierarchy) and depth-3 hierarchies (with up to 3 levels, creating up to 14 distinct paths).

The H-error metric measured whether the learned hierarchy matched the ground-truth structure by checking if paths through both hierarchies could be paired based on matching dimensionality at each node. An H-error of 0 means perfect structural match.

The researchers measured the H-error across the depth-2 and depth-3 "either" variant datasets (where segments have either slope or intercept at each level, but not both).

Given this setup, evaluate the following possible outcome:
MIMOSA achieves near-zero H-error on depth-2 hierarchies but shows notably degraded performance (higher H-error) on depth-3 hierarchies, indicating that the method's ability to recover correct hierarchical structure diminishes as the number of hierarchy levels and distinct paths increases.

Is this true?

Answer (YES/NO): YES